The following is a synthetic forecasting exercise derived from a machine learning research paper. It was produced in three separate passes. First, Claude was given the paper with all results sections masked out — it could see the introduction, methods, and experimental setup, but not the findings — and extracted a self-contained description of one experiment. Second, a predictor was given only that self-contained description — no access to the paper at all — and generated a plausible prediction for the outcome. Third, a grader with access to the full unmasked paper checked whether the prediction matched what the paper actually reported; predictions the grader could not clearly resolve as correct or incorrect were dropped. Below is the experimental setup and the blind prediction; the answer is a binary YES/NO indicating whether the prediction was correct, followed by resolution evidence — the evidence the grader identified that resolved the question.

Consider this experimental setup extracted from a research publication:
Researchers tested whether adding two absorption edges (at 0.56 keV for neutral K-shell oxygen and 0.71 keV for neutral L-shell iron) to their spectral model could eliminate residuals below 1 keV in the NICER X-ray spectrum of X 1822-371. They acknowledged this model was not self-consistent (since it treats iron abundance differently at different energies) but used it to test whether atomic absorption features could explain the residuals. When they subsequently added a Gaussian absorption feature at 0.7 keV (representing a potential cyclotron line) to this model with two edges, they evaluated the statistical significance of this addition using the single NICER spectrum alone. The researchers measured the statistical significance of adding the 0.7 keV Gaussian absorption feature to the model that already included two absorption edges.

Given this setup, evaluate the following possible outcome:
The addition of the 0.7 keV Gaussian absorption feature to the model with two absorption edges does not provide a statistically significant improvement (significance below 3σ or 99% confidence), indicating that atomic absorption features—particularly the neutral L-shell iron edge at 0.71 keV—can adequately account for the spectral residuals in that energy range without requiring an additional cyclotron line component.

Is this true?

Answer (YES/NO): NO